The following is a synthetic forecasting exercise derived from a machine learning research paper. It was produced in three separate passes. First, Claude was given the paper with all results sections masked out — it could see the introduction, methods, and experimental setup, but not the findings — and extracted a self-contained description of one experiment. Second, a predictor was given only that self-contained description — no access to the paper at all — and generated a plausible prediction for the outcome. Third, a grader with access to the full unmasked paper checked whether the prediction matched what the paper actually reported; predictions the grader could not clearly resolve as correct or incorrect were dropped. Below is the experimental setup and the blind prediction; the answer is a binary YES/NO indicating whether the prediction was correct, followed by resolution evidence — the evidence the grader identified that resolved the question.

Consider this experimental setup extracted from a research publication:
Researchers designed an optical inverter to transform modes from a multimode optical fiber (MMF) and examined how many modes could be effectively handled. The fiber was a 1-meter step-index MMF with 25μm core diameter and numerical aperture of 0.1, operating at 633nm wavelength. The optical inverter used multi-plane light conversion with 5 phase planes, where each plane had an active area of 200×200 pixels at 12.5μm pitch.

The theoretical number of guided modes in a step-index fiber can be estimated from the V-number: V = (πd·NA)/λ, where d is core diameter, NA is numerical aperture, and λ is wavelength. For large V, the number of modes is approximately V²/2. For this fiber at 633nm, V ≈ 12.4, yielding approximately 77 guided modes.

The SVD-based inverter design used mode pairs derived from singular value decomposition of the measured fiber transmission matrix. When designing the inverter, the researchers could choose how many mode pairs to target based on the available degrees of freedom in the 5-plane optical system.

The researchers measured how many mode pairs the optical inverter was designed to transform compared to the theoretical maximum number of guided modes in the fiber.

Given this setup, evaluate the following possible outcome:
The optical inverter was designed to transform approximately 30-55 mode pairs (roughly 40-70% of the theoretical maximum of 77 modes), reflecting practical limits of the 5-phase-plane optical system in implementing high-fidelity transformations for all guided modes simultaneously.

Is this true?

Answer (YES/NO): YES